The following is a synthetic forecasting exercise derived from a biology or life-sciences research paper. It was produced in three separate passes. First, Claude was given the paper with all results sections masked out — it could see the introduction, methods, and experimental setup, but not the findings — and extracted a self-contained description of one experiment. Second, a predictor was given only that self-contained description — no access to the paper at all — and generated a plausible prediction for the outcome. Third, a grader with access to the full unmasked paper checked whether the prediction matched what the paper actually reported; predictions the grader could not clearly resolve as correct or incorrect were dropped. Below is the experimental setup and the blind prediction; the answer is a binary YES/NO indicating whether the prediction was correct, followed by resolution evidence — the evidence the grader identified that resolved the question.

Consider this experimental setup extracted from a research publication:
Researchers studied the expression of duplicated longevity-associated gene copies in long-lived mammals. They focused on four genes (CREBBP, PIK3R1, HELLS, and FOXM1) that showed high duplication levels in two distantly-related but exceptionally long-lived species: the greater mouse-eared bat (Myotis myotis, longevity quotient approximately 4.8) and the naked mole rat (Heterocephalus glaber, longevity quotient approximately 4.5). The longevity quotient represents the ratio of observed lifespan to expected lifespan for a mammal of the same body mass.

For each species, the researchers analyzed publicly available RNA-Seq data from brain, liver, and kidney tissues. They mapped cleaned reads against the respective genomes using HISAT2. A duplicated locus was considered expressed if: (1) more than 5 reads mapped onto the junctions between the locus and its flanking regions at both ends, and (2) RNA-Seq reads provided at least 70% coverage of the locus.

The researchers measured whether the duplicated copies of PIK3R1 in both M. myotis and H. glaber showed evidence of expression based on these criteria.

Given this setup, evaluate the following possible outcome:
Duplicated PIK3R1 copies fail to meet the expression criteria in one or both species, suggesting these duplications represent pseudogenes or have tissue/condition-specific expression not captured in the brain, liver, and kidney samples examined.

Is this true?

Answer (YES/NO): NO